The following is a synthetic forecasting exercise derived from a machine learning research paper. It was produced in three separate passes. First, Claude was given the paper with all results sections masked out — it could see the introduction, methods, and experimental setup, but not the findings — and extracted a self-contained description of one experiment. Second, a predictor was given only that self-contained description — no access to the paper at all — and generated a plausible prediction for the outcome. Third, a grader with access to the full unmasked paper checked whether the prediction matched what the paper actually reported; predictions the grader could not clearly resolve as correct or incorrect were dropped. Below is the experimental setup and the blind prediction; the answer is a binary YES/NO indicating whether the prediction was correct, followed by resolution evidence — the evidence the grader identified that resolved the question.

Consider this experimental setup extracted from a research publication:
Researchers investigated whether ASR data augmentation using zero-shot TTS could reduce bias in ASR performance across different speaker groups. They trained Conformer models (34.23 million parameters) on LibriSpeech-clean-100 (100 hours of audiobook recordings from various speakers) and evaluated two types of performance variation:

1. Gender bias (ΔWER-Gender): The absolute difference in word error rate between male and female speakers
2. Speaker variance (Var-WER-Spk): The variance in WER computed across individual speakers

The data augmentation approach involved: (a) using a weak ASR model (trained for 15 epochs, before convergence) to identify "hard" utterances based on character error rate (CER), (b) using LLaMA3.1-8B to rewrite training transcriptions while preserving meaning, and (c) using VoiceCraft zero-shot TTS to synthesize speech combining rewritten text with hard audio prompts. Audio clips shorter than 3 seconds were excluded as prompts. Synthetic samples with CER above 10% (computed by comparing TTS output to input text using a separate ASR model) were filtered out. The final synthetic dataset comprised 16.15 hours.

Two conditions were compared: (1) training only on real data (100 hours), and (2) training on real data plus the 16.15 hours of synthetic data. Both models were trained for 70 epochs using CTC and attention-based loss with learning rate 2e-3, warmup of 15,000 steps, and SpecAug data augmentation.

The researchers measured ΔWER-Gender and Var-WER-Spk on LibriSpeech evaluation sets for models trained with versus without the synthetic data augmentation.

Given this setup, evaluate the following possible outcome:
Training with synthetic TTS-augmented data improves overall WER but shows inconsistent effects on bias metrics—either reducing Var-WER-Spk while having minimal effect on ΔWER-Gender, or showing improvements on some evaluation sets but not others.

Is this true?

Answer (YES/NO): NO